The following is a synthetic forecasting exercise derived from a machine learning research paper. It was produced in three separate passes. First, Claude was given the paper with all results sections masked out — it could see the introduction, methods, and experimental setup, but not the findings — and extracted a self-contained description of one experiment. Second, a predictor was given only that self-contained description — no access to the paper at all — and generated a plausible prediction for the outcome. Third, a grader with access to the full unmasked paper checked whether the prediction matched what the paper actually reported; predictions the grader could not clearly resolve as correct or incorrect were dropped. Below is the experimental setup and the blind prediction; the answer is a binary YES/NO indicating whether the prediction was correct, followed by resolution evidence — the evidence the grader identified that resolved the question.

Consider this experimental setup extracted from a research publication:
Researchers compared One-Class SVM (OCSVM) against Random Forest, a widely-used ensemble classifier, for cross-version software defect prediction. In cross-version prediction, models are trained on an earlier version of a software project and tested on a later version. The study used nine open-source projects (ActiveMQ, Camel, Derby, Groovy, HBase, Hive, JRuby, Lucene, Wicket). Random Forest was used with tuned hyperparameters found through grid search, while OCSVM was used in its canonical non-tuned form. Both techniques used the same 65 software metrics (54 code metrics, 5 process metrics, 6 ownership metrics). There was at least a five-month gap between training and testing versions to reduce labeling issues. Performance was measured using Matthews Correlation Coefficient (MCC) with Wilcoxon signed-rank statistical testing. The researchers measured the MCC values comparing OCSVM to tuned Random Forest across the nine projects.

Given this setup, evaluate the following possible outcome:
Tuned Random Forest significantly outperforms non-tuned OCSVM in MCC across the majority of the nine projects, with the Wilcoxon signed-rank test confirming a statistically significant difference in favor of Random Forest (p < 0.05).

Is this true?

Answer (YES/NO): NO